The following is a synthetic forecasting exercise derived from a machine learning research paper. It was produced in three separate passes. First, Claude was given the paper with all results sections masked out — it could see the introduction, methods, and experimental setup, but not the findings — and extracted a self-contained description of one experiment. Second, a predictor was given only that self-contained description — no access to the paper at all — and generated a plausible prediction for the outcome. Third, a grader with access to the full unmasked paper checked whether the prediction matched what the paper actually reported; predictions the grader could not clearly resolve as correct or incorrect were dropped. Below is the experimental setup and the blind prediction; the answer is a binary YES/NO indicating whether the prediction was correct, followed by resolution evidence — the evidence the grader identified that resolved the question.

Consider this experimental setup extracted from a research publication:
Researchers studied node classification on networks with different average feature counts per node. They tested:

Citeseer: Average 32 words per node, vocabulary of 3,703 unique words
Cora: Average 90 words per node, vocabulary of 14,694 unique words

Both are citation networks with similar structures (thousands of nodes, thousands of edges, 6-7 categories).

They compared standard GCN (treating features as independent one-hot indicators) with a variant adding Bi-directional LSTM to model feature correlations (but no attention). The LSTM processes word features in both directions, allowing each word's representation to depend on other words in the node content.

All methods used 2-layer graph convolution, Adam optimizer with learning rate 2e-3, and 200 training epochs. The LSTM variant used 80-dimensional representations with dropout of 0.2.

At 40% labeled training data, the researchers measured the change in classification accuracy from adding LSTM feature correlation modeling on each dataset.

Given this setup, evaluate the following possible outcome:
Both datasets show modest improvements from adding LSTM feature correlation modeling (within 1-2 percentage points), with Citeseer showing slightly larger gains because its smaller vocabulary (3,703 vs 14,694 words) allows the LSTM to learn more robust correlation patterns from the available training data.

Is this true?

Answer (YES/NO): NO